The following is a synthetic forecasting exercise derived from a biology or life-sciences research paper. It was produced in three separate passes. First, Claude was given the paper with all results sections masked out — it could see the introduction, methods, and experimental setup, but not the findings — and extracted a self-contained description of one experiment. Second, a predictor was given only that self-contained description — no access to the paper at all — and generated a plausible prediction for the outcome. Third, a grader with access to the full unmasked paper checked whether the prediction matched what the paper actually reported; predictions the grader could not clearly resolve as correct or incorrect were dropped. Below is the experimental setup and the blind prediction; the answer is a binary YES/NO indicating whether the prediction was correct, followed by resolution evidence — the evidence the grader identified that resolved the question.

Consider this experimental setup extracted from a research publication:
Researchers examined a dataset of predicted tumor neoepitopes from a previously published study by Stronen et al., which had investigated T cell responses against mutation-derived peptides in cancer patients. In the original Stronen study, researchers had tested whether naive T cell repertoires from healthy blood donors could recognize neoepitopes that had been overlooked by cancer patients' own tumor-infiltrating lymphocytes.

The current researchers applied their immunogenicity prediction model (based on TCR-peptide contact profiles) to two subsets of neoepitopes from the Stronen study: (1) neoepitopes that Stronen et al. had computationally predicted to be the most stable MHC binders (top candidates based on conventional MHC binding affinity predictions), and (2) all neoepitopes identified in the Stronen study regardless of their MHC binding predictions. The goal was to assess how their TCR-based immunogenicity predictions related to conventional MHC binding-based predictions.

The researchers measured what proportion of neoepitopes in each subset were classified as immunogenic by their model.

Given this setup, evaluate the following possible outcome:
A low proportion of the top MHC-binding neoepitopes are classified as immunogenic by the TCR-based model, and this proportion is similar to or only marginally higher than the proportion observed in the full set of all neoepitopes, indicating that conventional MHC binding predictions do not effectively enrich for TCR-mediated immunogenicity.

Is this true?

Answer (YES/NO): NO